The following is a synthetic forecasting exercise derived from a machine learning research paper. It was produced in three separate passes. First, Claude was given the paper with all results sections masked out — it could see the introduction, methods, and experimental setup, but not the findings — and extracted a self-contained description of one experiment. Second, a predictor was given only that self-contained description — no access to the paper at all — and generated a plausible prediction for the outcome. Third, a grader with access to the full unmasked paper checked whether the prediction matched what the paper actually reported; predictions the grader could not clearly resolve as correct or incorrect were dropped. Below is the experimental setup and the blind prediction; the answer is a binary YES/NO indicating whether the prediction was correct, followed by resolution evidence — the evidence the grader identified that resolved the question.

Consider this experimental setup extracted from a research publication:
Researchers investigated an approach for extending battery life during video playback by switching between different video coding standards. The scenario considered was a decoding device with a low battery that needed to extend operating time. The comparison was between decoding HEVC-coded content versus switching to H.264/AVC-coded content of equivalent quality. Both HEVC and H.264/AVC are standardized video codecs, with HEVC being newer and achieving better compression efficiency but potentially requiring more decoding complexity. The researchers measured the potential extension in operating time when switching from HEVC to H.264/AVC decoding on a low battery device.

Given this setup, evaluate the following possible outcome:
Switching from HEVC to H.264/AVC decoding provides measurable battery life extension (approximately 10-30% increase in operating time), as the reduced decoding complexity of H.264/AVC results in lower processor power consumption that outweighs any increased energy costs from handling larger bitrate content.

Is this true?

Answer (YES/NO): NO